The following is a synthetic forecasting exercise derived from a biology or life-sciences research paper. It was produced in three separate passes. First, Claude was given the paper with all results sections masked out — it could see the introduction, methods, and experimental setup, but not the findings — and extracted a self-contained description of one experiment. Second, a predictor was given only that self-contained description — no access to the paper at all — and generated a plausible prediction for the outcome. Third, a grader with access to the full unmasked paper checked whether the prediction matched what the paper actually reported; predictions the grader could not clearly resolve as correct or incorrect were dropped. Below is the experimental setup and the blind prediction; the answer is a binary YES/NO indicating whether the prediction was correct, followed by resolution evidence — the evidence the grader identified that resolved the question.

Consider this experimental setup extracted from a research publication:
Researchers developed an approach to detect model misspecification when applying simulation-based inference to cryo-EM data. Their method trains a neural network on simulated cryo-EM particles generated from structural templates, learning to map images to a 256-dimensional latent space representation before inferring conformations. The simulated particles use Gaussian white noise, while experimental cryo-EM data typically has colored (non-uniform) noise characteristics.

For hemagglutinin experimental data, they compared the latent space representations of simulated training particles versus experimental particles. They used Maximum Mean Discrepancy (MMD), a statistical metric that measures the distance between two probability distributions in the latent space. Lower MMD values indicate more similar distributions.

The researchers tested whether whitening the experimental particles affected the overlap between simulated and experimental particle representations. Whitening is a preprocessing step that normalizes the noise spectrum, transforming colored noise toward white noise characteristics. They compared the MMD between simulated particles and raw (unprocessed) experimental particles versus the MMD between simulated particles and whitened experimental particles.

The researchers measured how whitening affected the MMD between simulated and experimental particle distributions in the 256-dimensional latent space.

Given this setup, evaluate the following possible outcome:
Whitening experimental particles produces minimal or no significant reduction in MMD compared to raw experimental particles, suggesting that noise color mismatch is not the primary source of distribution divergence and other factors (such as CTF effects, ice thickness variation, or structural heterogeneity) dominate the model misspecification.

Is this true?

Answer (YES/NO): NO